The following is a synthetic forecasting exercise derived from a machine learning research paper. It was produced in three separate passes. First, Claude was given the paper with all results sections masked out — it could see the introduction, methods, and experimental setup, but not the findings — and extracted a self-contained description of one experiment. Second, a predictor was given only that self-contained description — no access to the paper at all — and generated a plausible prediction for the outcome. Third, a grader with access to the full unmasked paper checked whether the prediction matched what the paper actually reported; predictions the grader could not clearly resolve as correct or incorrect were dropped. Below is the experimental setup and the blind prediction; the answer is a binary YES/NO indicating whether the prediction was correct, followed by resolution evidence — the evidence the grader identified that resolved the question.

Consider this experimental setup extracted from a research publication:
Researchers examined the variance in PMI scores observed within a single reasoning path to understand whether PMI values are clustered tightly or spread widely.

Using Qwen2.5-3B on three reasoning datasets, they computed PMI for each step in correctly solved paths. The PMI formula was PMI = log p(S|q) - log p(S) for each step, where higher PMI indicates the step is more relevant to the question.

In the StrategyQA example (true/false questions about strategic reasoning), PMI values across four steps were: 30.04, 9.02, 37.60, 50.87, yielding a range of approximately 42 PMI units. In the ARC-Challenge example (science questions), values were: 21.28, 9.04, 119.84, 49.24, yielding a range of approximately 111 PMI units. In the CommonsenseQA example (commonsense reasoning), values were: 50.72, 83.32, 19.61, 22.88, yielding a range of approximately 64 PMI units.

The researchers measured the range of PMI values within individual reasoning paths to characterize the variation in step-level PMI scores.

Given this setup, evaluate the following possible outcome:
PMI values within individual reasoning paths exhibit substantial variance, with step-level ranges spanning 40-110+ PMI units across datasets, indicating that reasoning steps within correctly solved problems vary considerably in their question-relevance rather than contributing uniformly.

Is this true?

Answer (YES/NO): YES